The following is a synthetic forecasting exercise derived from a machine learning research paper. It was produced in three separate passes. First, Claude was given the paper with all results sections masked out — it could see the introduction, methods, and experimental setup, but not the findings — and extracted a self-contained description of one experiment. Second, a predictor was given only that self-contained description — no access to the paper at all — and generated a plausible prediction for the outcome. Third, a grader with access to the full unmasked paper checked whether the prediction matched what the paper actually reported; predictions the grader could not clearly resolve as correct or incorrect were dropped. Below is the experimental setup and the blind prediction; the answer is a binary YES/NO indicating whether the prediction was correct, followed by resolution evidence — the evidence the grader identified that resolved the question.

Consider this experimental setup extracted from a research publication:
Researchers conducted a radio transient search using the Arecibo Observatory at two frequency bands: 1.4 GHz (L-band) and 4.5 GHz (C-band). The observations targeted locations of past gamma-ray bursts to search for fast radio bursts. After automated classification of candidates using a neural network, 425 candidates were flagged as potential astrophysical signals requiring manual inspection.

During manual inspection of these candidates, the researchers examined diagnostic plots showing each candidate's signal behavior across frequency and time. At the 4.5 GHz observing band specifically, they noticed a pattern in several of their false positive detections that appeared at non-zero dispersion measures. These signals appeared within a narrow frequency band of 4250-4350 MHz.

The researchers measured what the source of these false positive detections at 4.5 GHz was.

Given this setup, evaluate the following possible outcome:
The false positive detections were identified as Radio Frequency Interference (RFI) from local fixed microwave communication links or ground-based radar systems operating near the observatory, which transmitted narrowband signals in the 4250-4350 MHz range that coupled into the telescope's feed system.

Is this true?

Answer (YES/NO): YES